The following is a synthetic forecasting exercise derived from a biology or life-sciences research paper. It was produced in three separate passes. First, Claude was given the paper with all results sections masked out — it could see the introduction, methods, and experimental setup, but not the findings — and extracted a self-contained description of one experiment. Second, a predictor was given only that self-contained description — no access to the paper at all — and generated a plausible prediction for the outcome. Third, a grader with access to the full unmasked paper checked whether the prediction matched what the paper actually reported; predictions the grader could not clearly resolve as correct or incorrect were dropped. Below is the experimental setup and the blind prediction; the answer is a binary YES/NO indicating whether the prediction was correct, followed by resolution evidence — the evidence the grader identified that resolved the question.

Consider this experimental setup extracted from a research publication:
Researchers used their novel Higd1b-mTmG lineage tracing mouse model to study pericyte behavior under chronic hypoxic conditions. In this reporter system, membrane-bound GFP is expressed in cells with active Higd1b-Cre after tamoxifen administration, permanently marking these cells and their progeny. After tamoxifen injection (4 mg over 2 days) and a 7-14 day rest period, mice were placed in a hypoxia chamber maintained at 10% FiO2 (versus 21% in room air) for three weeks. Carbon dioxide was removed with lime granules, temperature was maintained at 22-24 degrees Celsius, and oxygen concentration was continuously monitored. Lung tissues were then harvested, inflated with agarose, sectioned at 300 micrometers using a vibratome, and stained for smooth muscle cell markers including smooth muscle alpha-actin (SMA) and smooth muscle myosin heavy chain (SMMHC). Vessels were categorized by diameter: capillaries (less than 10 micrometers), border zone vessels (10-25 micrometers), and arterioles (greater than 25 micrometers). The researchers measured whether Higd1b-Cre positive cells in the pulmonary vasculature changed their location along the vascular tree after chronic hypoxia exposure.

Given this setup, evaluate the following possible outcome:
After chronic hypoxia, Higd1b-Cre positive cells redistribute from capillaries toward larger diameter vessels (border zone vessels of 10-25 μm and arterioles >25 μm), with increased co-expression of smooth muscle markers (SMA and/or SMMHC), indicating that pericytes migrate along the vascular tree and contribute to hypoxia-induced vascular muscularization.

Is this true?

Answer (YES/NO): YES